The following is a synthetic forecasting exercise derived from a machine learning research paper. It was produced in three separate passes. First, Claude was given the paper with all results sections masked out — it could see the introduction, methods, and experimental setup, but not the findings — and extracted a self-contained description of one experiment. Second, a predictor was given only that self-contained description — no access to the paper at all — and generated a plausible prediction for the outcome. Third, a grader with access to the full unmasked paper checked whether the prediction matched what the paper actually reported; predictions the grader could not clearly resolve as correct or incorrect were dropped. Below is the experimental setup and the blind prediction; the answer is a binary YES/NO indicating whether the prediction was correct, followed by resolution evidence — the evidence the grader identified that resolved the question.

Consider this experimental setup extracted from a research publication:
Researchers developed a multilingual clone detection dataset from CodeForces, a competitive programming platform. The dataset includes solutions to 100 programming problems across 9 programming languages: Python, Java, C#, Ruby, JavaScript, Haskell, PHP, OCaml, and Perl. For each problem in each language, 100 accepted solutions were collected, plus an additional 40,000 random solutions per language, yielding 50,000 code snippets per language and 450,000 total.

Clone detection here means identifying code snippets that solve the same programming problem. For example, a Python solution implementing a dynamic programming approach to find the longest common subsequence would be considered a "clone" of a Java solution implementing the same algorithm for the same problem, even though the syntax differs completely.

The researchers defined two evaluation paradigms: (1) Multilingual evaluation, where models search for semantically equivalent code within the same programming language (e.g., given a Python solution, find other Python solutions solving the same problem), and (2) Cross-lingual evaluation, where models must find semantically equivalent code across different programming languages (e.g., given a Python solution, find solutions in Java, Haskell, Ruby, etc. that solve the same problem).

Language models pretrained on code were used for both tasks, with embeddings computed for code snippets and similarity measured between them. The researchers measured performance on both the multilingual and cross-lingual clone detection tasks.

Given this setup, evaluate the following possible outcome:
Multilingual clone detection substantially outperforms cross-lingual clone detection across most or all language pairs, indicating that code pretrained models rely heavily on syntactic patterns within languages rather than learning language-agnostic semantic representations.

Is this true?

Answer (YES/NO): YES